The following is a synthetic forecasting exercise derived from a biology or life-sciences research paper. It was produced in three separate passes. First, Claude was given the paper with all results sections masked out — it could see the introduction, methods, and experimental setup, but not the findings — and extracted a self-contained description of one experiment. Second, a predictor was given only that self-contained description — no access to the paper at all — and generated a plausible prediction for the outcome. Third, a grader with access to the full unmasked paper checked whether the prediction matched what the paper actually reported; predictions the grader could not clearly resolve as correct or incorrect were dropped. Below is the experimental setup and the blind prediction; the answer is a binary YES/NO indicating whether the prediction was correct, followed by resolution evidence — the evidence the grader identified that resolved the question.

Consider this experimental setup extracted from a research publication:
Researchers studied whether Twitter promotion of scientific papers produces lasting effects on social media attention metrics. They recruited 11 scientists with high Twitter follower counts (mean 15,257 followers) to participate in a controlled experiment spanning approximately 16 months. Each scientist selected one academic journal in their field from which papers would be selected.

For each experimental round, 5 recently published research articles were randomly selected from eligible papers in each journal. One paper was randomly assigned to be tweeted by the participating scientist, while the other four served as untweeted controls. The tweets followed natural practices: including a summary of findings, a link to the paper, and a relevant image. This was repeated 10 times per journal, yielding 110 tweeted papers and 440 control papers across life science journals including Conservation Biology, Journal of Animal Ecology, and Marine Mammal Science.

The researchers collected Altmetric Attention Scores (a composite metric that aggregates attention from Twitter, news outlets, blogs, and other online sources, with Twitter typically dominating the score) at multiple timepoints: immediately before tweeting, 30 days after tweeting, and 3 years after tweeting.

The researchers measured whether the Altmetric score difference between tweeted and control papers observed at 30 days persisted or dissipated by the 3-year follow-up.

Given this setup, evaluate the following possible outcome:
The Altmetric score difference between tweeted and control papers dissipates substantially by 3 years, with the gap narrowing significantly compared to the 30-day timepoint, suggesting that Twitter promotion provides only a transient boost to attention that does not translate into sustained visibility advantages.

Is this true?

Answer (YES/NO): NO